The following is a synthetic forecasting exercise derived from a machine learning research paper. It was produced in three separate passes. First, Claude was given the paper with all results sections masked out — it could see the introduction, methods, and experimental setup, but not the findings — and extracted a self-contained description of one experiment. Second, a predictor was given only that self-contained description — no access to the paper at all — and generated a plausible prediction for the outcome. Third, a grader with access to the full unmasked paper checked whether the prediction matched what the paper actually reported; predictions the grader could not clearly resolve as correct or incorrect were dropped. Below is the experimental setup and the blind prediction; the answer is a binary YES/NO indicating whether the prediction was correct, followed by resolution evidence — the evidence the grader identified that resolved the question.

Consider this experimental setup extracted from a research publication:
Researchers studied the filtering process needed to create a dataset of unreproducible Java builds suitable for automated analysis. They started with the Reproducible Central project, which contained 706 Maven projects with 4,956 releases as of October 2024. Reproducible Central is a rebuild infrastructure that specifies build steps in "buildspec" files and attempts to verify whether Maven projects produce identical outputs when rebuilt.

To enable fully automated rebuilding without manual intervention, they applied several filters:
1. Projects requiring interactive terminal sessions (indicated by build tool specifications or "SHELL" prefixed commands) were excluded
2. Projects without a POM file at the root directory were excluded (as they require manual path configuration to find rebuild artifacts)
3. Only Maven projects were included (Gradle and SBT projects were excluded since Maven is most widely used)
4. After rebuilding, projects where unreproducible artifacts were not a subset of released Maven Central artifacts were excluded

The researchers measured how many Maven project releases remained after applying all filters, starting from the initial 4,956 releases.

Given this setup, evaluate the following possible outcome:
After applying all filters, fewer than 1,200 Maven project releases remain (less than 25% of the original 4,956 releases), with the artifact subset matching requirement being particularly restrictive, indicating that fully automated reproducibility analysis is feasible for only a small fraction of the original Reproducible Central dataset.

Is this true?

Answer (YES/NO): NO